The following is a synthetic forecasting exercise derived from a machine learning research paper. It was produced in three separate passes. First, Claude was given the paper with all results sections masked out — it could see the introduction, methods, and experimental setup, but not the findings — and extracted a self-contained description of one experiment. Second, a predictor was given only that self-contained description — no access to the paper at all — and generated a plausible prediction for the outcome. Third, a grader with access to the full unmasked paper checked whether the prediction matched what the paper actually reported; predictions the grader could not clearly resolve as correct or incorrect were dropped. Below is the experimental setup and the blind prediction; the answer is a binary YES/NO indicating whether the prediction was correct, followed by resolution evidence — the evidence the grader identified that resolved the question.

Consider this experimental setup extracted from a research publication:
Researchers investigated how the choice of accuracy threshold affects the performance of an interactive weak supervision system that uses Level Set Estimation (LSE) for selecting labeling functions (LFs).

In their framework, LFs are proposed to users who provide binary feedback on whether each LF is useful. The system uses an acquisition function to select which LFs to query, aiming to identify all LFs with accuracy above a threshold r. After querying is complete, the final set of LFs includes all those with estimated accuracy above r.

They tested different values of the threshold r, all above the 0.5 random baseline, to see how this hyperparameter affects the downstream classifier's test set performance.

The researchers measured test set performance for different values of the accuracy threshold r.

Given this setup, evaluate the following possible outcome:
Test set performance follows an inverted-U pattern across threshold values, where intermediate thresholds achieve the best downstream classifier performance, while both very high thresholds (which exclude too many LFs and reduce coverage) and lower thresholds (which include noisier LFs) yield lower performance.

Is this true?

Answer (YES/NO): NO